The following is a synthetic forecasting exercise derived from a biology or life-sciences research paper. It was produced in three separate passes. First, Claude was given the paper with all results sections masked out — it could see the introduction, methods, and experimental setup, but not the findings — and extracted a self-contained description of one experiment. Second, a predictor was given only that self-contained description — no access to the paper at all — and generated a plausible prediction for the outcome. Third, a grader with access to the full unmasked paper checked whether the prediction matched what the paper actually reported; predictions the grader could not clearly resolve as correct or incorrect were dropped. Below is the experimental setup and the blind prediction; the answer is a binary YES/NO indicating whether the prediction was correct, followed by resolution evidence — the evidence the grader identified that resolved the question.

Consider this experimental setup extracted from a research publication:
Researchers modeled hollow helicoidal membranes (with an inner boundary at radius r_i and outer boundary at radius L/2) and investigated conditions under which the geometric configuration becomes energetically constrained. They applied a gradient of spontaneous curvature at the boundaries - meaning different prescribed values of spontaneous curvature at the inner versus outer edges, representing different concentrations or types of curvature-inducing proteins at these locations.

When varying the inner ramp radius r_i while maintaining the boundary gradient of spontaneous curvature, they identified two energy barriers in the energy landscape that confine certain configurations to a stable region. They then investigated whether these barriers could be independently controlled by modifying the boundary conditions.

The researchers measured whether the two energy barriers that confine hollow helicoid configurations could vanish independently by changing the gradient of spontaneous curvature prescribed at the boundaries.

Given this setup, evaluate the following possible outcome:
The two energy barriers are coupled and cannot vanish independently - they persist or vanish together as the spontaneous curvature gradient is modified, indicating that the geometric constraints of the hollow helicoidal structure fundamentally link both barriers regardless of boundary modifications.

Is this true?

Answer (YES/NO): NO